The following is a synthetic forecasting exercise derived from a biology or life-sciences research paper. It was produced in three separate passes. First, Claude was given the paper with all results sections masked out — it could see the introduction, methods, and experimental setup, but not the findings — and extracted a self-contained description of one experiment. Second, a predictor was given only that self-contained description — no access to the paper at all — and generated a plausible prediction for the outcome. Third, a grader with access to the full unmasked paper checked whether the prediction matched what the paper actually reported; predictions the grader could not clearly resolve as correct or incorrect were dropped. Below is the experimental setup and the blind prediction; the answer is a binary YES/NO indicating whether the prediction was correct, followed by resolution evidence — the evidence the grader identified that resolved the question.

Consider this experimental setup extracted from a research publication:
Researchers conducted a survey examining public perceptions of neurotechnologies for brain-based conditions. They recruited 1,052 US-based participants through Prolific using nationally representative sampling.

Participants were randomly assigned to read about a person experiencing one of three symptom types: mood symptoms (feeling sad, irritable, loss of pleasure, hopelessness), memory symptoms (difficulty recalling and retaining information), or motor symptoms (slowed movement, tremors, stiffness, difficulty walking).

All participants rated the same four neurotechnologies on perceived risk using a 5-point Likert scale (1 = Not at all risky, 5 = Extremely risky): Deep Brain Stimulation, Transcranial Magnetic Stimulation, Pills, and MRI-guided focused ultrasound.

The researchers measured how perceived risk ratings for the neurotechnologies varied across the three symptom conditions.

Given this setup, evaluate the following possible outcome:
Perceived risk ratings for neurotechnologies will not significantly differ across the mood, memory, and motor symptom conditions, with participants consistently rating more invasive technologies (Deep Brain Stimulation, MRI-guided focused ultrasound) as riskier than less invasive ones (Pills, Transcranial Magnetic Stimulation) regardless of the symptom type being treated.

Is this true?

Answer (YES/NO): NO